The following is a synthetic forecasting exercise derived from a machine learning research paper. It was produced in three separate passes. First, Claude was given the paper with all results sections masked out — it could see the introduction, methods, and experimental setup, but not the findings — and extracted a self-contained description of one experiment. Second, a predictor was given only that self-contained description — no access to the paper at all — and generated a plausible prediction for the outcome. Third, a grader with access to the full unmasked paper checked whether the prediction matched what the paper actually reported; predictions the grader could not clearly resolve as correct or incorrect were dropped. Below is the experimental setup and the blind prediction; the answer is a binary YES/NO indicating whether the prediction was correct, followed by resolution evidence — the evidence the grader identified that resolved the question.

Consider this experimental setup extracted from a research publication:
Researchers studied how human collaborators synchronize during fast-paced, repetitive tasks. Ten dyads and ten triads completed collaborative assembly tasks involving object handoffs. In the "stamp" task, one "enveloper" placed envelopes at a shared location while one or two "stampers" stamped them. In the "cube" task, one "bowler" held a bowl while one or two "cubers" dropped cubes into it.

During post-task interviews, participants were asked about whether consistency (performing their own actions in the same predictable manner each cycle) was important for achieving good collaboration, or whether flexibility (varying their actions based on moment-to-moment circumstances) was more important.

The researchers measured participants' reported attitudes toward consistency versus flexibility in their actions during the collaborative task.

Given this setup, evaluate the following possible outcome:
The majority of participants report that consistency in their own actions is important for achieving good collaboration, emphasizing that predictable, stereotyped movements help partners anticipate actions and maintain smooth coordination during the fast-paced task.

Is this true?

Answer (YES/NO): YES